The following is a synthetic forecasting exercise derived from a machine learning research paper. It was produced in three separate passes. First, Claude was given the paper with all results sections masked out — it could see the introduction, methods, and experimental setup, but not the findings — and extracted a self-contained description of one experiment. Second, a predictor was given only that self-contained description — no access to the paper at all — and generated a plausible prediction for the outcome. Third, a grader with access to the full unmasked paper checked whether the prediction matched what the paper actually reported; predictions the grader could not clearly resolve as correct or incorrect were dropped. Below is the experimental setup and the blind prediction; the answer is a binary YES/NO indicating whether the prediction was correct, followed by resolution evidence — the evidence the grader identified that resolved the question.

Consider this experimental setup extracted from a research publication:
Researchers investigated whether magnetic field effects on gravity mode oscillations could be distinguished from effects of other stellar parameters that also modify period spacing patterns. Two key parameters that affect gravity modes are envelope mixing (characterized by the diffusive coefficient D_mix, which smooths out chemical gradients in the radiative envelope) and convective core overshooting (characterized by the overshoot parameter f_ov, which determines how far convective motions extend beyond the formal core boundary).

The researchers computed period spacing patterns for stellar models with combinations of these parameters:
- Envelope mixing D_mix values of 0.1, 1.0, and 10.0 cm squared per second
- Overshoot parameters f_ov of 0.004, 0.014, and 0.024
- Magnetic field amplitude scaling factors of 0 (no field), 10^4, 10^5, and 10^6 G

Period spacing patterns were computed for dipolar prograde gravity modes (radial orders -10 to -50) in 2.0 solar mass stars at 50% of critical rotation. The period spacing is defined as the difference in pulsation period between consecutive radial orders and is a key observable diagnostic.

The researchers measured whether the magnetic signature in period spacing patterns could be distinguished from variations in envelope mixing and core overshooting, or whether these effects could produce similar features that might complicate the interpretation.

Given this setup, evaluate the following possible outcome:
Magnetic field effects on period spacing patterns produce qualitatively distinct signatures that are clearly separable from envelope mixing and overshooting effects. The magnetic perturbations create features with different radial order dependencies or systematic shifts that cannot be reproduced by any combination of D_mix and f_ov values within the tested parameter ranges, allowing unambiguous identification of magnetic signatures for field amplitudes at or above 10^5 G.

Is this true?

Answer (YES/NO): NO